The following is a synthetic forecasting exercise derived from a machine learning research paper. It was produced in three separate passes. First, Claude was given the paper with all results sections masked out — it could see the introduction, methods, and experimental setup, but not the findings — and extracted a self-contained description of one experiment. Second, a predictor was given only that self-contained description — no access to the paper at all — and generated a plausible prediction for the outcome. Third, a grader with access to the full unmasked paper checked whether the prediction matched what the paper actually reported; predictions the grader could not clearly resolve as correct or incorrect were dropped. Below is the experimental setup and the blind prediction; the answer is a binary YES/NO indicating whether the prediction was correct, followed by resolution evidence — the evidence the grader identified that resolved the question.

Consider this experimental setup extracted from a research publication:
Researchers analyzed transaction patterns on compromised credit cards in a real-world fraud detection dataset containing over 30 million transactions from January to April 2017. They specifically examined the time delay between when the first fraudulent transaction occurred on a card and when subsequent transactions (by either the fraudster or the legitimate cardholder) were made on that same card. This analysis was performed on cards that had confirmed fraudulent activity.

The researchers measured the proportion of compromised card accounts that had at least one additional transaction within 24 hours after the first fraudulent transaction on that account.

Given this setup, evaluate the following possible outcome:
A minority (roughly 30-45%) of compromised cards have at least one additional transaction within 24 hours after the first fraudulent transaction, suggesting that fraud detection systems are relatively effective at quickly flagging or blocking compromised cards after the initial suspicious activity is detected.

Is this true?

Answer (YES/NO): NO